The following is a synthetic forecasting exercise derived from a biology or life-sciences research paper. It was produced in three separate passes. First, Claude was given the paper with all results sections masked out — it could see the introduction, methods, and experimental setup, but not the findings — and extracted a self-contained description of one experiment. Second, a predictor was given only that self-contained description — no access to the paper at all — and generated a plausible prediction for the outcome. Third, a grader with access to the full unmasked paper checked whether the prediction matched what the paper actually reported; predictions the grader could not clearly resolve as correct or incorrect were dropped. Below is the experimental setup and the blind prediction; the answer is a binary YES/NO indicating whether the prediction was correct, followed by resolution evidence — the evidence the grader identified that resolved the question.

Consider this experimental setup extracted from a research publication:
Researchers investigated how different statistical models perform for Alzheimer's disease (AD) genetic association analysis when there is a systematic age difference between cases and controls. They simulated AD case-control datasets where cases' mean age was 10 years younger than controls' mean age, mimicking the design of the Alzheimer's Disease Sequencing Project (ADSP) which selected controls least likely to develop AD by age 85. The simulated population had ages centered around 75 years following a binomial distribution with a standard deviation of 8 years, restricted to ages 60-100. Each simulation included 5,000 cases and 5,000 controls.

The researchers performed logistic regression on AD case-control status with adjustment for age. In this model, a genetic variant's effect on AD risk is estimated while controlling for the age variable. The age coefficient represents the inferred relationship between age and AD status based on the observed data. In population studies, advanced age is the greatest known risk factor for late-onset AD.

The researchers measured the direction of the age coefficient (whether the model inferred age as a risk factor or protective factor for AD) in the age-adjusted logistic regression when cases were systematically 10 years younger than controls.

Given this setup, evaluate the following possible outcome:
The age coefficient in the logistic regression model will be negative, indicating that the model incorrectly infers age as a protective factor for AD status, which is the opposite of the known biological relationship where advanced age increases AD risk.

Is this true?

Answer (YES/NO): YES